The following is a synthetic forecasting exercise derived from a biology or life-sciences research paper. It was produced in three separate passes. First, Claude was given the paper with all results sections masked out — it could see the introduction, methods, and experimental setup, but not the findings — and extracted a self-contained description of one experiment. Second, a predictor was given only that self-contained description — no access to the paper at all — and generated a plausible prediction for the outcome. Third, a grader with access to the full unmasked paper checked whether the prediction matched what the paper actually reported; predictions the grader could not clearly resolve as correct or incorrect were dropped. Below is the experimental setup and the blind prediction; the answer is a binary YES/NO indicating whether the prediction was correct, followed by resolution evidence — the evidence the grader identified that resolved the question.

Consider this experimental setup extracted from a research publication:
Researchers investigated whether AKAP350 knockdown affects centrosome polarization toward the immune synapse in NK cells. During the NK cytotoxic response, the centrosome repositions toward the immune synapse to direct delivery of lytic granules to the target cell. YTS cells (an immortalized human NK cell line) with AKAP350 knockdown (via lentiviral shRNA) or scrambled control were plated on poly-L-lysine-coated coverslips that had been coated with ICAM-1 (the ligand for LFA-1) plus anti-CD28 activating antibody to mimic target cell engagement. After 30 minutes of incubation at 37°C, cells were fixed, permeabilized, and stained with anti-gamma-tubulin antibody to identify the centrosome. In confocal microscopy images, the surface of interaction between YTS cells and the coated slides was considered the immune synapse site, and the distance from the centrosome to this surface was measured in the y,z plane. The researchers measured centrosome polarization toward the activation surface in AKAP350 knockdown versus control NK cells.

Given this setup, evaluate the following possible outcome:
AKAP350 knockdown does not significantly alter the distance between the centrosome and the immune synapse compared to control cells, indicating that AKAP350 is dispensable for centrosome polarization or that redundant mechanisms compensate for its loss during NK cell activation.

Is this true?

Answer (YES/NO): NO